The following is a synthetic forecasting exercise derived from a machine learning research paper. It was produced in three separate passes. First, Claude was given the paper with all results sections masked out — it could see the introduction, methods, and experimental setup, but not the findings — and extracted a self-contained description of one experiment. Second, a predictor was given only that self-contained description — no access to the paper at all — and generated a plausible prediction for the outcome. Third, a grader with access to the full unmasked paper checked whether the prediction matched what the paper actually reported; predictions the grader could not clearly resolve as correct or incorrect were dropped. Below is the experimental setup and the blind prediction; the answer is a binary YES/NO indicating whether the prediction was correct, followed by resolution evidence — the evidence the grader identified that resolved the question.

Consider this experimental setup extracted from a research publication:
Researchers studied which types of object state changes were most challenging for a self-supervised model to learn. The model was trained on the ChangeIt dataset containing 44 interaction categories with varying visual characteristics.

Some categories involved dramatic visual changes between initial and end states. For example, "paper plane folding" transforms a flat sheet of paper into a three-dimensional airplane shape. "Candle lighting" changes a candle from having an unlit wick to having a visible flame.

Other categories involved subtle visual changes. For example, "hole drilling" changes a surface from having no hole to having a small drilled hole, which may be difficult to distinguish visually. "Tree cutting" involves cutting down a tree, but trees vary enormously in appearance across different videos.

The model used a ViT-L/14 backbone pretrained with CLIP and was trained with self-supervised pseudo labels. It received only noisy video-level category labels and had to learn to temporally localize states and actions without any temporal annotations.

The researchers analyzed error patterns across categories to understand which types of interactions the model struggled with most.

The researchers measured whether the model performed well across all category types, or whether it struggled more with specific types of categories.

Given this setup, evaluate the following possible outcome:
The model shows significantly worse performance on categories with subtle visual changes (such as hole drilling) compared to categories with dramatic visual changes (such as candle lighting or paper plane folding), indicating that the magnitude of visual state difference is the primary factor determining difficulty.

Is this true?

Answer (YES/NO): NO